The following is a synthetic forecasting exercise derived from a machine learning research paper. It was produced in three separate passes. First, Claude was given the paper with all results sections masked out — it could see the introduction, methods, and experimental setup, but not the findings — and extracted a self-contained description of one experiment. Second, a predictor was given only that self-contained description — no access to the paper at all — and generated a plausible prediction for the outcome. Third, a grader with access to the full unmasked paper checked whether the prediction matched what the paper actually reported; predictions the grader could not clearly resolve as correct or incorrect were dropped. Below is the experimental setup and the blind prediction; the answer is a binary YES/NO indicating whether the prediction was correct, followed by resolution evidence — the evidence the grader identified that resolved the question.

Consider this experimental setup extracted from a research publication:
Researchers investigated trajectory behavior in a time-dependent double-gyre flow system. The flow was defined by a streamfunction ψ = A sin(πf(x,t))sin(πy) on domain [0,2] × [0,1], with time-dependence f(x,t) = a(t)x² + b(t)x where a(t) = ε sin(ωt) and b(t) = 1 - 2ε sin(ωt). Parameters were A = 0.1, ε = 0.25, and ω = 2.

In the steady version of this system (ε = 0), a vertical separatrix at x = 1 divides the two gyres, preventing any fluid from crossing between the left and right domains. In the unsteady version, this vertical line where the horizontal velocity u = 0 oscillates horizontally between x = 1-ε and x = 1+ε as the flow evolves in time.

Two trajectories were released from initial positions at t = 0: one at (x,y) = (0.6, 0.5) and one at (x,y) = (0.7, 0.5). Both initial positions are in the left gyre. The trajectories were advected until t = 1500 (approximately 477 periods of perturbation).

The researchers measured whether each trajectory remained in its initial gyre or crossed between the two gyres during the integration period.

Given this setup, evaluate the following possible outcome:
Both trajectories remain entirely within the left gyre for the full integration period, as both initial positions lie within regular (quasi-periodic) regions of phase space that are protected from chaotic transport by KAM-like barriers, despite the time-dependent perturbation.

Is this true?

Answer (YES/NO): NO